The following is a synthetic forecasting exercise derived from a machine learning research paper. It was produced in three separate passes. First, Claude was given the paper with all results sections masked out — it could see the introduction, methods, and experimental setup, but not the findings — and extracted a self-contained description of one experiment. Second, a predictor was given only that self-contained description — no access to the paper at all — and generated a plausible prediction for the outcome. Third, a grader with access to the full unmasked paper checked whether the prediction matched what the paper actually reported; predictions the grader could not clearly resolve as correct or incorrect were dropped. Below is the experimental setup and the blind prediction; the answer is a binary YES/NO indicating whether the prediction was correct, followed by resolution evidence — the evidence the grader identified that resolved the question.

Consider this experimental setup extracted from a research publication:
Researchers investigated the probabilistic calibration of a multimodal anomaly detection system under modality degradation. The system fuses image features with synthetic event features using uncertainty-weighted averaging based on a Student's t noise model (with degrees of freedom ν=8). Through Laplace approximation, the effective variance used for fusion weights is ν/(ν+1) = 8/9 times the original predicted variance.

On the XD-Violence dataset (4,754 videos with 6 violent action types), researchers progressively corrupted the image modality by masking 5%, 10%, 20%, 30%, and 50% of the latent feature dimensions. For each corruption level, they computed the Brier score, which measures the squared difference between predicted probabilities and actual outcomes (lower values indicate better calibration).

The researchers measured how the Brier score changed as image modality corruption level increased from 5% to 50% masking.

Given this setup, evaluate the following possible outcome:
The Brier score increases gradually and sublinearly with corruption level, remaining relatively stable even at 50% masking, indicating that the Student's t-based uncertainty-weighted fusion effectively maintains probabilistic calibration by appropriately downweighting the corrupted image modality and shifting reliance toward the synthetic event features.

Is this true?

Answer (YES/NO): NO